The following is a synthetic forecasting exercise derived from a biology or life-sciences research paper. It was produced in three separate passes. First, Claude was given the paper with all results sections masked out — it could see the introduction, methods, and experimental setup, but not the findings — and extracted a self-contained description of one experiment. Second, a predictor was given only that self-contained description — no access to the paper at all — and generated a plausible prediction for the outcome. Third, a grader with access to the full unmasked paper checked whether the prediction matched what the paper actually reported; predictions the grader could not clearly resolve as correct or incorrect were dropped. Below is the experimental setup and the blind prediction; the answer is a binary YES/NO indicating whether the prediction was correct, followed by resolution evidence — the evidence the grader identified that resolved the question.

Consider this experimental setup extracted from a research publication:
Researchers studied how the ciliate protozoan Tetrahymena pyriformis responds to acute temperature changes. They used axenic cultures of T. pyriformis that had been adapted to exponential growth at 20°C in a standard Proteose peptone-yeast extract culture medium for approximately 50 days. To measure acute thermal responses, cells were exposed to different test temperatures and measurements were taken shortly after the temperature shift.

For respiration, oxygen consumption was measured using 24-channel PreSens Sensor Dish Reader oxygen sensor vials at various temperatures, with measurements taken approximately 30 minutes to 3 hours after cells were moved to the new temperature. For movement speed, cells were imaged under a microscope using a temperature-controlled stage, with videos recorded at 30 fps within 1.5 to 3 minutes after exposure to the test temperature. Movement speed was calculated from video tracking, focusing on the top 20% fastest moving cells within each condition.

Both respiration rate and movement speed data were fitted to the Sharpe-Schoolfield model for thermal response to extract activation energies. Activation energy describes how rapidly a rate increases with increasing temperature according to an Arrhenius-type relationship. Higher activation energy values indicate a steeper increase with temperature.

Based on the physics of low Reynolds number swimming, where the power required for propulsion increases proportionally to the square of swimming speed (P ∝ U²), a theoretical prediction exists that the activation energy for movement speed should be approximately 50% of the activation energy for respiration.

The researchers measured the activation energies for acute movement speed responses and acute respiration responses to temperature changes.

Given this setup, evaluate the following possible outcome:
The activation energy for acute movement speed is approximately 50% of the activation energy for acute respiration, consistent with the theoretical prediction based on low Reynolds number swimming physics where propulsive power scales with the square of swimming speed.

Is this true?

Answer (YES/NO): NO